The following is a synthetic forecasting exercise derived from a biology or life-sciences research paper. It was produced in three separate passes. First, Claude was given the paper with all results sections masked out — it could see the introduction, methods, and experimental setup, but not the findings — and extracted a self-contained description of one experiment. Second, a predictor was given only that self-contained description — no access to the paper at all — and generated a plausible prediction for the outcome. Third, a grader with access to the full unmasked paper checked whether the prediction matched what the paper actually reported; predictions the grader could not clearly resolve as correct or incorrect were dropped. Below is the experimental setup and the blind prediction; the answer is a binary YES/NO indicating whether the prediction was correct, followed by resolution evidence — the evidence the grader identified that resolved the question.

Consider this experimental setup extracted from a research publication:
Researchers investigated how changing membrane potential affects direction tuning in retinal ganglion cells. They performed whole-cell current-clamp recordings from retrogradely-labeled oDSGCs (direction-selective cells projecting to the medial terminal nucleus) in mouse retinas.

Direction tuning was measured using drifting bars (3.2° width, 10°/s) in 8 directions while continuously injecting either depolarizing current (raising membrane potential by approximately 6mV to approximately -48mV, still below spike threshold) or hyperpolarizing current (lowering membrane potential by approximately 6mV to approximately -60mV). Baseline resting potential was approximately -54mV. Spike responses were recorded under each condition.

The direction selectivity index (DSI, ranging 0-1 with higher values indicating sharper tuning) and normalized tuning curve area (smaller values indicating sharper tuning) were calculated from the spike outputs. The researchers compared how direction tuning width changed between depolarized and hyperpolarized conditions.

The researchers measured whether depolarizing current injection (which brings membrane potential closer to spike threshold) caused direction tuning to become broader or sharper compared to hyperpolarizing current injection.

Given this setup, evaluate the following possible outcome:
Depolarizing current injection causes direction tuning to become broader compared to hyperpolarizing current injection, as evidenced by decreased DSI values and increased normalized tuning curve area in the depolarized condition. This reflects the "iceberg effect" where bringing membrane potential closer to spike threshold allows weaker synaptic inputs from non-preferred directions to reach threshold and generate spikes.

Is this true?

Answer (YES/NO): YES